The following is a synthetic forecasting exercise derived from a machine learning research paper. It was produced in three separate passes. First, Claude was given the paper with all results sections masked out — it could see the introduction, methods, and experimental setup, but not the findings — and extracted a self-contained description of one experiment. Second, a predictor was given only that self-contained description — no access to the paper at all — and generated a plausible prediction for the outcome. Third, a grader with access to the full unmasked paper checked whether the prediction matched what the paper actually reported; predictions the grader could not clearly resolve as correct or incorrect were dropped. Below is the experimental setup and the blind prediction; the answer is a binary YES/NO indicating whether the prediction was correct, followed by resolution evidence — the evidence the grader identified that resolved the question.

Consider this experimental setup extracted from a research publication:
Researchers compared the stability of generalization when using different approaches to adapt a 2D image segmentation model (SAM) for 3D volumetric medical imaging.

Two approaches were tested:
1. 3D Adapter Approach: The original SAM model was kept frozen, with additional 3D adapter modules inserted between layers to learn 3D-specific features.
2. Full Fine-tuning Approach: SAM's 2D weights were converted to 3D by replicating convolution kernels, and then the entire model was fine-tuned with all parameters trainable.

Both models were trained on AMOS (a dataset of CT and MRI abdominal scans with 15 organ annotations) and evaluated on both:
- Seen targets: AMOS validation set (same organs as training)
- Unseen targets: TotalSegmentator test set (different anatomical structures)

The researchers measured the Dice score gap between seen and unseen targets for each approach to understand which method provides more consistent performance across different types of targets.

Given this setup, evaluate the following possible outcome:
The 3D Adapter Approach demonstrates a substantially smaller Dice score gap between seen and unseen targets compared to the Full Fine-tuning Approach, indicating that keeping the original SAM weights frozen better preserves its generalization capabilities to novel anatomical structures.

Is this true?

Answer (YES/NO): YES